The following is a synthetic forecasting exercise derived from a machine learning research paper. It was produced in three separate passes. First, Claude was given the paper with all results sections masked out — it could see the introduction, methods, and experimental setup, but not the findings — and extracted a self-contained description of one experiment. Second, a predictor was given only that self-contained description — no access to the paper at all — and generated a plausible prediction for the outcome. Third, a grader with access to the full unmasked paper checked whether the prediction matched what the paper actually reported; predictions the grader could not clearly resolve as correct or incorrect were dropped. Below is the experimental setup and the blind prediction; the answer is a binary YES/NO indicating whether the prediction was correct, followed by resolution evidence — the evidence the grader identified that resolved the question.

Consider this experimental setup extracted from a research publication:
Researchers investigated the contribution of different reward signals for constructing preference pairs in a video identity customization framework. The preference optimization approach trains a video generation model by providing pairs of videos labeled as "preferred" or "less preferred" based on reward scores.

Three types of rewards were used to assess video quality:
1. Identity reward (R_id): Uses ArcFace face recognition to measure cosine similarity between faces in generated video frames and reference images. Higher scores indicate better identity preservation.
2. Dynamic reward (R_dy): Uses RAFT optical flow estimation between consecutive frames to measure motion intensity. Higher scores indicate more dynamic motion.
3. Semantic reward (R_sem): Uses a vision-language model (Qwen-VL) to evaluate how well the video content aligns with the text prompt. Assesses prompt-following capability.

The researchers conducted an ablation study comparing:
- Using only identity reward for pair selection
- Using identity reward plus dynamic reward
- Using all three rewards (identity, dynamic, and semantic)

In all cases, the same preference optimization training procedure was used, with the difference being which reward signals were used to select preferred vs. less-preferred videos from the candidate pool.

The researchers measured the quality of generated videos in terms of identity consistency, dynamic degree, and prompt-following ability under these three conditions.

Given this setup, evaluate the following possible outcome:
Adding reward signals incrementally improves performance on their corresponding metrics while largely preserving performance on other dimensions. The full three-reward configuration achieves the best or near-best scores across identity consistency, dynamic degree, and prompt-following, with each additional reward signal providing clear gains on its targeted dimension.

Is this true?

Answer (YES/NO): YES